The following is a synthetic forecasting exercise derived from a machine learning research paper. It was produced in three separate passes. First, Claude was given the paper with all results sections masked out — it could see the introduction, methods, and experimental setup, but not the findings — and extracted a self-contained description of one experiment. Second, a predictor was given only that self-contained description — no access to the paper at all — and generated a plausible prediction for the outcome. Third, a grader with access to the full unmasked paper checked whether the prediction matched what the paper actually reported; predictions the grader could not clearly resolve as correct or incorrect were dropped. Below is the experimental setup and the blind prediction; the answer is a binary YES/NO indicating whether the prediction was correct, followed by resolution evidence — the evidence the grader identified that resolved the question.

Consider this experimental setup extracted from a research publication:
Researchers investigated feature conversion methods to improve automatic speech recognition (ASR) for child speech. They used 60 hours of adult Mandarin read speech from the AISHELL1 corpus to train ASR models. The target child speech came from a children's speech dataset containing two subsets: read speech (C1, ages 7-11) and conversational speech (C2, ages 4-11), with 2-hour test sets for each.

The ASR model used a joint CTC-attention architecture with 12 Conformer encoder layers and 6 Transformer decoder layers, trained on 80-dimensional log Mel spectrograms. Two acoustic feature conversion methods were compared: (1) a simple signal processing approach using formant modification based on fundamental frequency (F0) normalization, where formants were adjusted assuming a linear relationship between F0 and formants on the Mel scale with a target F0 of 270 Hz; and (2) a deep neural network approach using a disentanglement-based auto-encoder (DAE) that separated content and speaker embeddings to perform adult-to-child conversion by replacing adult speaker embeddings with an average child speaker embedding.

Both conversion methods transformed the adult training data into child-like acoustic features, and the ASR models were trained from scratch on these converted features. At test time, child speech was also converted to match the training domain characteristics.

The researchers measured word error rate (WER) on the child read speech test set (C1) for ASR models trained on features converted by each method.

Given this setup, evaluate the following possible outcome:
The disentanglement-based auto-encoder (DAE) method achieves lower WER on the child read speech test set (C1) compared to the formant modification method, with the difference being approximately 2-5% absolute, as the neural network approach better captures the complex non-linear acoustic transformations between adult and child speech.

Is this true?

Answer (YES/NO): NO